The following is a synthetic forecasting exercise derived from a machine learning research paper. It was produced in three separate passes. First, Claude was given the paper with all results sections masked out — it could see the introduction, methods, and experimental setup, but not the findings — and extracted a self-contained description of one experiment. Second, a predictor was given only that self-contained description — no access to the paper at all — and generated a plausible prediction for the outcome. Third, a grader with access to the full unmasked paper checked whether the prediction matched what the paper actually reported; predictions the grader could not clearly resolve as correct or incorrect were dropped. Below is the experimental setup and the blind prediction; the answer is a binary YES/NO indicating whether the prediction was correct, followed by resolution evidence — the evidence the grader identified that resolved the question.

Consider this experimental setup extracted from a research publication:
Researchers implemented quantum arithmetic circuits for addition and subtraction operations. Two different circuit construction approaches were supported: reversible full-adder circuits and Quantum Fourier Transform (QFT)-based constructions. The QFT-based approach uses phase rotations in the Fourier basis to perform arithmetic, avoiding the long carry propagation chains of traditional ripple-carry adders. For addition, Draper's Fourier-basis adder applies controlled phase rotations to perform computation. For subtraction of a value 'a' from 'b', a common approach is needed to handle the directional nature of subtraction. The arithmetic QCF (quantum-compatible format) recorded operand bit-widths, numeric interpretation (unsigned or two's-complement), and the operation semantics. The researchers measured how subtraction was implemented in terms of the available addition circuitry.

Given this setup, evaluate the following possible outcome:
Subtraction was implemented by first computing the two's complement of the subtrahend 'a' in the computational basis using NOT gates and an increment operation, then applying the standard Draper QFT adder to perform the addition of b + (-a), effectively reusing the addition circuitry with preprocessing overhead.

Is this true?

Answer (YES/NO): NO